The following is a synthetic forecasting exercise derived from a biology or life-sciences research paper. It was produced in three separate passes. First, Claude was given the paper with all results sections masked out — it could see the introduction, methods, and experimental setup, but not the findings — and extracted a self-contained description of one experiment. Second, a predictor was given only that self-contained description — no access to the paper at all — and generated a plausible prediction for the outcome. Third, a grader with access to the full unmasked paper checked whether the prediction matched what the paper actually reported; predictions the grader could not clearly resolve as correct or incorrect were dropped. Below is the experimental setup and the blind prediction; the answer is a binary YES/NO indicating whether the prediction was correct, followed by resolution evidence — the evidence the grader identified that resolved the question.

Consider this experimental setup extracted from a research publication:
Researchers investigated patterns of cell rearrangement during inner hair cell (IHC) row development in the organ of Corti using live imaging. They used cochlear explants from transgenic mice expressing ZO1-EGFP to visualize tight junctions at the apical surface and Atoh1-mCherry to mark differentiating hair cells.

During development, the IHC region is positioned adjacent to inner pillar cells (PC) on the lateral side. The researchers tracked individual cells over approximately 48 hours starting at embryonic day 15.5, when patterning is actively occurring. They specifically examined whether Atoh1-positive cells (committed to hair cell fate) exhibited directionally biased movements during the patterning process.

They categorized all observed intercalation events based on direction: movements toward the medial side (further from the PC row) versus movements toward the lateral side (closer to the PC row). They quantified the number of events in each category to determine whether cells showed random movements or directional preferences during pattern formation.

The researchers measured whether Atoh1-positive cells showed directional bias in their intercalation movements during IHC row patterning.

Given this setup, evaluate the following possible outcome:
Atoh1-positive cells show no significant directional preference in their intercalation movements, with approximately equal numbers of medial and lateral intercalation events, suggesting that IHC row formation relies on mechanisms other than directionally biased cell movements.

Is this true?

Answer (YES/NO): NO